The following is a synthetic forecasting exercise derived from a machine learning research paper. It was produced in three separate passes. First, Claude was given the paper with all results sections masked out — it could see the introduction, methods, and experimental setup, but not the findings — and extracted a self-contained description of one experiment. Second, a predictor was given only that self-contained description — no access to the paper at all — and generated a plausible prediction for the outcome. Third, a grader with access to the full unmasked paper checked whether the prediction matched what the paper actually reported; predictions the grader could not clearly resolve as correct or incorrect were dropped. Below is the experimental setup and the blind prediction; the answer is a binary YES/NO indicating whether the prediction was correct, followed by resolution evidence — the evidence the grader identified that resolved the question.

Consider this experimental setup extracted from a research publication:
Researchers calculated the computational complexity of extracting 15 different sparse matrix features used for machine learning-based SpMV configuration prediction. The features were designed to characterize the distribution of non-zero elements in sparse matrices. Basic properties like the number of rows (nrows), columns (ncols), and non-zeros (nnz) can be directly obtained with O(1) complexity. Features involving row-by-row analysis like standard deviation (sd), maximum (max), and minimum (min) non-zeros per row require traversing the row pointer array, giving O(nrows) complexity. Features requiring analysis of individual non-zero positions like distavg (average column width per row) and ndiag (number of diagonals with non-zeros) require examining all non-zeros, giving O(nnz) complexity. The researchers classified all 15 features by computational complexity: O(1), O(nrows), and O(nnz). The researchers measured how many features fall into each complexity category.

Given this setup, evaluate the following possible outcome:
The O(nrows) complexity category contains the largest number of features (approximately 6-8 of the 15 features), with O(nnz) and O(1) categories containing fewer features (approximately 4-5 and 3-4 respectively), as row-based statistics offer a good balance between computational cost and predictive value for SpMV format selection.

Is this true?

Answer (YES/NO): NO